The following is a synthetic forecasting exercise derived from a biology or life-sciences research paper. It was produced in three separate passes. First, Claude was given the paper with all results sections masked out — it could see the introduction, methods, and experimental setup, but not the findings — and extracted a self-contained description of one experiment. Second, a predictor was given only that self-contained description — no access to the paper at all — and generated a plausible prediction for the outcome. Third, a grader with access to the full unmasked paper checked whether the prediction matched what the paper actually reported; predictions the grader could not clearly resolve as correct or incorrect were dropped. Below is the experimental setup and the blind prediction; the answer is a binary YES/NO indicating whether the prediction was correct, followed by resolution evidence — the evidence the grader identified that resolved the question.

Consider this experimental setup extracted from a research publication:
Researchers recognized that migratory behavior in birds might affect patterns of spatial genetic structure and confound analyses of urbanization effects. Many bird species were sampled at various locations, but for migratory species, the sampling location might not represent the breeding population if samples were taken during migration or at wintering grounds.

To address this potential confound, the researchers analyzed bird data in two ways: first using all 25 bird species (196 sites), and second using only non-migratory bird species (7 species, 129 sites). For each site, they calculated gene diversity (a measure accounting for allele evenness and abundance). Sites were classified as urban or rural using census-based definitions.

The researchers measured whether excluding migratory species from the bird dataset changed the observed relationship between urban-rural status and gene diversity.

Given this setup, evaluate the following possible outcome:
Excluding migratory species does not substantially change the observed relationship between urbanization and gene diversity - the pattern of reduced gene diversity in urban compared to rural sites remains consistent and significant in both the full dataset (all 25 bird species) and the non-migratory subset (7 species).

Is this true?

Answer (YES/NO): NO